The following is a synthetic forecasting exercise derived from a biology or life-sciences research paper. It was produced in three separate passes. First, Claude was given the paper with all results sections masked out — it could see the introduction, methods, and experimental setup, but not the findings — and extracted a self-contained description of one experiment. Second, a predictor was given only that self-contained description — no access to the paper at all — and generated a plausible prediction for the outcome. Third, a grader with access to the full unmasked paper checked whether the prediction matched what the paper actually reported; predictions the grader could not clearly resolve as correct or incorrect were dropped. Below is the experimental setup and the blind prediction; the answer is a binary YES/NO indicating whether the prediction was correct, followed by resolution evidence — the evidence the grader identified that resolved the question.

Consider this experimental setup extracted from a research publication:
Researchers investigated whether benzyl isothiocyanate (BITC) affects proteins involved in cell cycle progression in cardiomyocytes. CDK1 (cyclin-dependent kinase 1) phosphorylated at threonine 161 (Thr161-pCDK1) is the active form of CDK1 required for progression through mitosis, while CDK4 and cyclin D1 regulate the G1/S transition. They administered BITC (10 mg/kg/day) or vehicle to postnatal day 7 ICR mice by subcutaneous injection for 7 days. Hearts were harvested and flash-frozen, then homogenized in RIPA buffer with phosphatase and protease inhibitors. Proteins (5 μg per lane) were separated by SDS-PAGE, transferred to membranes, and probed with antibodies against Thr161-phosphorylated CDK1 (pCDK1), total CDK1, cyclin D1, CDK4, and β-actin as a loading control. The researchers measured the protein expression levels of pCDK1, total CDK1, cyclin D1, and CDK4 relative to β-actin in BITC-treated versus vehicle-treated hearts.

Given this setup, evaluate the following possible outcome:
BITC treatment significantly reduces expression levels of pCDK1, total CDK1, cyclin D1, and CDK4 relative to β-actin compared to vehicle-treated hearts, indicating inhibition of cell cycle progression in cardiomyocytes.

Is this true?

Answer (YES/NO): NO